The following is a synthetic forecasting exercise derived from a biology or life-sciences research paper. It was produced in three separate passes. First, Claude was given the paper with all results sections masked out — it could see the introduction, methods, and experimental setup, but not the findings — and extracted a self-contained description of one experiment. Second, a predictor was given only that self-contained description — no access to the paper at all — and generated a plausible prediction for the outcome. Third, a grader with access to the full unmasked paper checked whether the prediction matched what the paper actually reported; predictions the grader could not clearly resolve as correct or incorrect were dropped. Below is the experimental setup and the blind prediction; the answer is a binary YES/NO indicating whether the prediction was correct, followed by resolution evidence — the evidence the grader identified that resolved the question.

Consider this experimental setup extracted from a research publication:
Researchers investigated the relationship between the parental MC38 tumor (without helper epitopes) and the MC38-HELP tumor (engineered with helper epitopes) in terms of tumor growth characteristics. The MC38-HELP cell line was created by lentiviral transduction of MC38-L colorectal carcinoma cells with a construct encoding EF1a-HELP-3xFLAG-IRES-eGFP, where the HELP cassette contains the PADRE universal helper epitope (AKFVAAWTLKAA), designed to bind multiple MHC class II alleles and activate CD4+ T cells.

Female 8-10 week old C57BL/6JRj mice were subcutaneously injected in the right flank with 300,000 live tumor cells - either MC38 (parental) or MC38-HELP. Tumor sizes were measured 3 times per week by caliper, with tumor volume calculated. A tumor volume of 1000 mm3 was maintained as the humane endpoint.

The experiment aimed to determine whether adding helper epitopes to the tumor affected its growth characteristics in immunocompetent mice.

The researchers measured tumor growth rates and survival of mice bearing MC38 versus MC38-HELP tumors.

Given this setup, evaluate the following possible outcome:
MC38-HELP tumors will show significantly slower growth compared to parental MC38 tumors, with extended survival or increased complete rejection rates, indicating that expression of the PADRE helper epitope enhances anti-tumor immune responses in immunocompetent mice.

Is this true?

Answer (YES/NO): YES